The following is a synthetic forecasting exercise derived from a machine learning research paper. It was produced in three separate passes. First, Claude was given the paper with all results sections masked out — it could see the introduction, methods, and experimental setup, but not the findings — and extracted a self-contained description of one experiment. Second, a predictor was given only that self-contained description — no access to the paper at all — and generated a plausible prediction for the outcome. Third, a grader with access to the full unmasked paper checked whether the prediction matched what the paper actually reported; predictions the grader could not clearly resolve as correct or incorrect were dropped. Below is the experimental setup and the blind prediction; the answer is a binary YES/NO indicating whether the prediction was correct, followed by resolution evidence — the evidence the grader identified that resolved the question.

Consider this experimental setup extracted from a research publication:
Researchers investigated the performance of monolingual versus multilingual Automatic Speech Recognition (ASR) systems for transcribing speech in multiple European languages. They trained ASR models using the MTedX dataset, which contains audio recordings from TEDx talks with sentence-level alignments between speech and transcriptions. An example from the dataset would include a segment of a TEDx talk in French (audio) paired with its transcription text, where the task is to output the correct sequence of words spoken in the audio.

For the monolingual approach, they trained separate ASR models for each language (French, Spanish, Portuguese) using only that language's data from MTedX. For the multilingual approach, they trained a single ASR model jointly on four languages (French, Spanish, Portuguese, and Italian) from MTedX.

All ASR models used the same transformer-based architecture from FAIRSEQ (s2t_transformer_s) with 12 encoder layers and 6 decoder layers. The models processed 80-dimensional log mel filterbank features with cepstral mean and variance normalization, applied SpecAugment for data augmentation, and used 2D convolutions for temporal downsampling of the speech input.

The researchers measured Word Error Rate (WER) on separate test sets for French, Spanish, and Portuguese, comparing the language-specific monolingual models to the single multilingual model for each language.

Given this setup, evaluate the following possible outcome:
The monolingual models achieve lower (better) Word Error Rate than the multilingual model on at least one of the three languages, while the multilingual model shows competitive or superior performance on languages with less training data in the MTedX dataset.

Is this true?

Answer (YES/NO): NO